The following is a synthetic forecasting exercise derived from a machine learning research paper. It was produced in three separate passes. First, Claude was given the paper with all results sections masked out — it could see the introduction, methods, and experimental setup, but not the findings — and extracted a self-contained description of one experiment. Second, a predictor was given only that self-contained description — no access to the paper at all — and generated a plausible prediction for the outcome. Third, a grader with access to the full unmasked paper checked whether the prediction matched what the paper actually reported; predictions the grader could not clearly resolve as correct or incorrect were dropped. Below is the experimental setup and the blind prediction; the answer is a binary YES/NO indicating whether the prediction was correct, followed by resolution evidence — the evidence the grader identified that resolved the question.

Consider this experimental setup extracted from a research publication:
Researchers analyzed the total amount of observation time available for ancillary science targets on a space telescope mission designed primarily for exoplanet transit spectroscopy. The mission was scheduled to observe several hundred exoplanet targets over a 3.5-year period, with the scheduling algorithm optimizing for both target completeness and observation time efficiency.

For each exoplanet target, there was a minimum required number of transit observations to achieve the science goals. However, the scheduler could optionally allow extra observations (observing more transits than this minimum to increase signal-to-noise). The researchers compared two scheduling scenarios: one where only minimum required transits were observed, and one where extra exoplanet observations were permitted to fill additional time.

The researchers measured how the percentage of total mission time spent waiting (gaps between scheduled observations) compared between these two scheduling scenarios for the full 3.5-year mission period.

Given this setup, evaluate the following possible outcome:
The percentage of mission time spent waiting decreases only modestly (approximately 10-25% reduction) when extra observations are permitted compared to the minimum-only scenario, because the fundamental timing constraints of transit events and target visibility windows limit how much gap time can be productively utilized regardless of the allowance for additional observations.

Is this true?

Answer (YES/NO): NO